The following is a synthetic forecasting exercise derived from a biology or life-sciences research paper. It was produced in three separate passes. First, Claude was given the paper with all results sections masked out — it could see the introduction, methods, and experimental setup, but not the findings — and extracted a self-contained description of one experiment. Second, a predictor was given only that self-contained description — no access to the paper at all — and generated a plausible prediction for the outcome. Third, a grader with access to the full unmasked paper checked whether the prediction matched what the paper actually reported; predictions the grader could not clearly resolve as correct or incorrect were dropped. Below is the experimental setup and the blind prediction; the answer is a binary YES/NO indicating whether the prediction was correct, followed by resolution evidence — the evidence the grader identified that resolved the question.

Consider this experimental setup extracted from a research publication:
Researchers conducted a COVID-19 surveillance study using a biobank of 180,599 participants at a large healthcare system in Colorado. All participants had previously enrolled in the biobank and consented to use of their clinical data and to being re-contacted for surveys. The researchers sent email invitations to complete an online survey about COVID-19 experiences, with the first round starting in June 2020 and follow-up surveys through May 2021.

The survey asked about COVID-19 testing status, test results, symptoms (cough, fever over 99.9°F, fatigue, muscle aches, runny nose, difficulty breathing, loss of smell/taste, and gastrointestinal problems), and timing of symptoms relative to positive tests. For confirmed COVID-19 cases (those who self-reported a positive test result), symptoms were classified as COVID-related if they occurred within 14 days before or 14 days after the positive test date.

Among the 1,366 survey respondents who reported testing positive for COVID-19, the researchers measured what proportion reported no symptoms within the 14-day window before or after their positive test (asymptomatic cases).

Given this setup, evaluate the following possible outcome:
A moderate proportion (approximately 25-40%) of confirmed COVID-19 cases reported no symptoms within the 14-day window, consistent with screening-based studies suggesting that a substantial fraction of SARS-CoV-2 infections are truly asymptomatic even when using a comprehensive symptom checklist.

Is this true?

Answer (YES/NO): NO